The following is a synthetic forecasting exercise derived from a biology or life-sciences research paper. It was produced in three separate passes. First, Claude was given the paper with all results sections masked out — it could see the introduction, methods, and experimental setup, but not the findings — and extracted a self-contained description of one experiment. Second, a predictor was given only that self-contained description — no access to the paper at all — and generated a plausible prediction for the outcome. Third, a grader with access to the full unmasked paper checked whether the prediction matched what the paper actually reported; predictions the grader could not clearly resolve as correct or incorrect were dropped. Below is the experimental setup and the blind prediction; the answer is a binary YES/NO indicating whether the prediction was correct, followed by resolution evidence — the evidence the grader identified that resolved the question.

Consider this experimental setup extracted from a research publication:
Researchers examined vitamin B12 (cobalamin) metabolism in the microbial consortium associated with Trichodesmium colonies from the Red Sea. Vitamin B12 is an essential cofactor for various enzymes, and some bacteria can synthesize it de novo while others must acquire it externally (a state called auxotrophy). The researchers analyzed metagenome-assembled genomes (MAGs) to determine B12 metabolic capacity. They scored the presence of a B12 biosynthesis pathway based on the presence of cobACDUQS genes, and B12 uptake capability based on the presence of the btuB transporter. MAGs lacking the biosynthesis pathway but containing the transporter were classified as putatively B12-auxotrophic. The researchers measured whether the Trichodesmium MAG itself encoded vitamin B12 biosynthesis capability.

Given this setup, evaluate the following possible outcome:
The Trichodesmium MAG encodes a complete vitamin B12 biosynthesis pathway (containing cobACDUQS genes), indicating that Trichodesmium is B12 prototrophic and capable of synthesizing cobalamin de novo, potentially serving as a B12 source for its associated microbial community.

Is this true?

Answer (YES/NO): YES